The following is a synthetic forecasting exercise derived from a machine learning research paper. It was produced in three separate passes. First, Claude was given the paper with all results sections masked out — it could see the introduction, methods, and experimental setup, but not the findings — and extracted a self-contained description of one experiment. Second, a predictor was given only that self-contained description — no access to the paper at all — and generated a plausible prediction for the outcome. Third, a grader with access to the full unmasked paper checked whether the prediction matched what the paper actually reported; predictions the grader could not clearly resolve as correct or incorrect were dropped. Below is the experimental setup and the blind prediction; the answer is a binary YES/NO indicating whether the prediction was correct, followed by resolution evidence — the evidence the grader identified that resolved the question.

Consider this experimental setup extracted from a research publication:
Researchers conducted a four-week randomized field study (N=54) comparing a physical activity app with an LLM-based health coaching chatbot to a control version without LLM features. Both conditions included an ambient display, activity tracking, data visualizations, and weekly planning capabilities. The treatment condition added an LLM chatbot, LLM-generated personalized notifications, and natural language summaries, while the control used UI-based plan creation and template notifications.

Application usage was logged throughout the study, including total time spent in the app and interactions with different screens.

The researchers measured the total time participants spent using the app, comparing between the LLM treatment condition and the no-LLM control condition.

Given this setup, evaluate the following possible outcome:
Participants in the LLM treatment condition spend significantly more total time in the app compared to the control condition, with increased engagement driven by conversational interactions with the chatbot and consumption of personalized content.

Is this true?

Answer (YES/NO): NO